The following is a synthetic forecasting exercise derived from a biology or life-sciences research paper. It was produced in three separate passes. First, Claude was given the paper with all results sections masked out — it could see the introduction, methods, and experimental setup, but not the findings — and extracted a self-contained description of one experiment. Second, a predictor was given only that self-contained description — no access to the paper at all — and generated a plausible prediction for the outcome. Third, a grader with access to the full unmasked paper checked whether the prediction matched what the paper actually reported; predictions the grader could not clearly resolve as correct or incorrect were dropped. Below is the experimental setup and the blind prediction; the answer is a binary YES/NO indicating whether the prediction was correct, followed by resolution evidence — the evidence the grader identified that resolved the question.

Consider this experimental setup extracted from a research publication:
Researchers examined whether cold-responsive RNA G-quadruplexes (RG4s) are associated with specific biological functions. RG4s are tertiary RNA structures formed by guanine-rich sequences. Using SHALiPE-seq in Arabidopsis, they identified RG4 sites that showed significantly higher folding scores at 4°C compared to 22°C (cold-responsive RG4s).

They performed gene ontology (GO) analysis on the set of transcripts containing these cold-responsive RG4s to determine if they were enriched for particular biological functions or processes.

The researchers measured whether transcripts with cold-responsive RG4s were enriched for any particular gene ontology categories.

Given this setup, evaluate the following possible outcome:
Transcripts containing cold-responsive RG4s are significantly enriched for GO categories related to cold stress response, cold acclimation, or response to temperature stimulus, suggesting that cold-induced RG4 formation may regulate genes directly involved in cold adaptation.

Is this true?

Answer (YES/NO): YES